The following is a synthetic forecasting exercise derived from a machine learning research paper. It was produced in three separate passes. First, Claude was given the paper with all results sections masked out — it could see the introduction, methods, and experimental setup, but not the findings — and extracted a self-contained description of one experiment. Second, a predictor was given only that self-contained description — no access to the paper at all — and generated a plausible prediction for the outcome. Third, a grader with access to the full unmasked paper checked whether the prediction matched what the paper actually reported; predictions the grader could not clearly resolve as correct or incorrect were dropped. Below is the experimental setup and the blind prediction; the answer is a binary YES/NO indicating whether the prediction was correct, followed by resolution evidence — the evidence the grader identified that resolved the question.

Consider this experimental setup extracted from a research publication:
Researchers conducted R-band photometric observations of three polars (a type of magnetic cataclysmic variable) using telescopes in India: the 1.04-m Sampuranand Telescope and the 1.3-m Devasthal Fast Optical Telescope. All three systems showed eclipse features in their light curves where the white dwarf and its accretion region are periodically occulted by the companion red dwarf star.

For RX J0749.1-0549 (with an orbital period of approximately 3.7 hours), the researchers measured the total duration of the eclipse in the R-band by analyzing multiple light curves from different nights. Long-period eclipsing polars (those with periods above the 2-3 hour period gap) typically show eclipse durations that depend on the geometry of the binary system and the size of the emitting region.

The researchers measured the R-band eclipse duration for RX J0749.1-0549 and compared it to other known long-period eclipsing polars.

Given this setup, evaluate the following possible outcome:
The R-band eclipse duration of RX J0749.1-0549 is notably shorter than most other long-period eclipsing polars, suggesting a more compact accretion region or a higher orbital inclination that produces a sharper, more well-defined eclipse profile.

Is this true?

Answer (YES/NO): NO